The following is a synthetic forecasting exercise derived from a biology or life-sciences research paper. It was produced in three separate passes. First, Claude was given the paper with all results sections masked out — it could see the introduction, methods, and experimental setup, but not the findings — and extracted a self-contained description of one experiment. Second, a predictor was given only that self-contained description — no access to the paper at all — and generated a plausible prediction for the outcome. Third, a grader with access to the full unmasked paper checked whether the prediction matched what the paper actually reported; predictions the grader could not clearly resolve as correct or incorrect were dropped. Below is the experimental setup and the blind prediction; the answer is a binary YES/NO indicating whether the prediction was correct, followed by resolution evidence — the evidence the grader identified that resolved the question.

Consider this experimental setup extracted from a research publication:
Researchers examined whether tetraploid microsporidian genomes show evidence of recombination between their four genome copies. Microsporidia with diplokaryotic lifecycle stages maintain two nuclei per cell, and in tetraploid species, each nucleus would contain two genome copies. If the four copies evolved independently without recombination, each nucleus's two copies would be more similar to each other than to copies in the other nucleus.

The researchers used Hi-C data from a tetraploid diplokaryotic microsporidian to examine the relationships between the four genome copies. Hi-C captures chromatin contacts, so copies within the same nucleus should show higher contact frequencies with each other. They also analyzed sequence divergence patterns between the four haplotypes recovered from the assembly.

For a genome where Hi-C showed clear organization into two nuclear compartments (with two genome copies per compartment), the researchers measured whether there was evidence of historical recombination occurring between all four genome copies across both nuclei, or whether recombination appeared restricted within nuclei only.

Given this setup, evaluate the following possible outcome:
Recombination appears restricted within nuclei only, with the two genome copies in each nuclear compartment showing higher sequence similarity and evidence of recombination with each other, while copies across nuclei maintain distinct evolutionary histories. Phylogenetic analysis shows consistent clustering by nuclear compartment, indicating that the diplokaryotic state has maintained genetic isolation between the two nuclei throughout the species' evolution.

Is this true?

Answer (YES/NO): NO